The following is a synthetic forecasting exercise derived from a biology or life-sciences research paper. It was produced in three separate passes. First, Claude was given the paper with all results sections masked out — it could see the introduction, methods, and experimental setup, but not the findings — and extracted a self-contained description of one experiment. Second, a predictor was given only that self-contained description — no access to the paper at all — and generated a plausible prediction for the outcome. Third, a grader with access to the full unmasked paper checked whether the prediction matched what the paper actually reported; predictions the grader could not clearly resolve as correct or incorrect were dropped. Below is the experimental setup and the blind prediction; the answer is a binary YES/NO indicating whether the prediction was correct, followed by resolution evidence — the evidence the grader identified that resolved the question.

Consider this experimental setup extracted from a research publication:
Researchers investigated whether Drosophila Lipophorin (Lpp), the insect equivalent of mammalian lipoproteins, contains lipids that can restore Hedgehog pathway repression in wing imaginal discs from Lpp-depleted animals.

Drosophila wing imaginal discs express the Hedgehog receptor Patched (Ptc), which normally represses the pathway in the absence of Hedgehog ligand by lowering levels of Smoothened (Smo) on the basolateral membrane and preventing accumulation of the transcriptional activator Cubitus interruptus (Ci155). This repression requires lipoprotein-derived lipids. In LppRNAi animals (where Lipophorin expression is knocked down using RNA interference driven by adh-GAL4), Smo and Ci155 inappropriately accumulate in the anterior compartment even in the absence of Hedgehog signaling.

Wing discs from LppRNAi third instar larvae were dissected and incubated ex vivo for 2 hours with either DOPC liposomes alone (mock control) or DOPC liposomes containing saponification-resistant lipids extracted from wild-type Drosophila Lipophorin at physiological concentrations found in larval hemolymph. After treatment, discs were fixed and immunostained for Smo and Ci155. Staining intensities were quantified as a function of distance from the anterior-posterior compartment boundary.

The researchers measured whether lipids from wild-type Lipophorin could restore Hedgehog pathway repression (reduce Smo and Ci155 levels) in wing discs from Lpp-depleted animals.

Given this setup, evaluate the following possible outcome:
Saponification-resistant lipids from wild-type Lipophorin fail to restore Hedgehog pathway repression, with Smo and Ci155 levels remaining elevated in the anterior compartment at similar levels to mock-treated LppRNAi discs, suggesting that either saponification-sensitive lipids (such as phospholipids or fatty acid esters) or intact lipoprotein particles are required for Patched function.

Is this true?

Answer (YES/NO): NO